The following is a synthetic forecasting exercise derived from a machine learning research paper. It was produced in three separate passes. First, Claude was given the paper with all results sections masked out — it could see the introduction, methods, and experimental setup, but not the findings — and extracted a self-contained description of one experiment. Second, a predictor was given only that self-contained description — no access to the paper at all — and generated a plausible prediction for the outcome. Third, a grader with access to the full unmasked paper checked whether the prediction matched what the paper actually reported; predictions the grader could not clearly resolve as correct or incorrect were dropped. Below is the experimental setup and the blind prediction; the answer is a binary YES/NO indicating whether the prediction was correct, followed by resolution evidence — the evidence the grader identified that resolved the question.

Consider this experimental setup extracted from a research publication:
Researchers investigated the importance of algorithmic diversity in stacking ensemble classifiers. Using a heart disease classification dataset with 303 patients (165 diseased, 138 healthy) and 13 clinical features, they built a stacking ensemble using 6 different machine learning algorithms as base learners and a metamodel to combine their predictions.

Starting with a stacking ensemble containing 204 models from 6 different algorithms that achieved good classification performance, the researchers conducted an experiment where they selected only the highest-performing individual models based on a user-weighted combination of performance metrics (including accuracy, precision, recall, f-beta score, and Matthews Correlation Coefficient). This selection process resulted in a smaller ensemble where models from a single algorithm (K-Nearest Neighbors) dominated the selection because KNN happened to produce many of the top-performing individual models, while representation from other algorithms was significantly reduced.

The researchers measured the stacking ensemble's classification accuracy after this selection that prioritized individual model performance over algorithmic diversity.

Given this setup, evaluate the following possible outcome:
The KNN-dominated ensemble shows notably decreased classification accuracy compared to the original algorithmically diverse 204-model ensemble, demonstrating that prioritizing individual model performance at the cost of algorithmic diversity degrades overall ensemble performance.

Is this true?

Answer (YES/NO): NO